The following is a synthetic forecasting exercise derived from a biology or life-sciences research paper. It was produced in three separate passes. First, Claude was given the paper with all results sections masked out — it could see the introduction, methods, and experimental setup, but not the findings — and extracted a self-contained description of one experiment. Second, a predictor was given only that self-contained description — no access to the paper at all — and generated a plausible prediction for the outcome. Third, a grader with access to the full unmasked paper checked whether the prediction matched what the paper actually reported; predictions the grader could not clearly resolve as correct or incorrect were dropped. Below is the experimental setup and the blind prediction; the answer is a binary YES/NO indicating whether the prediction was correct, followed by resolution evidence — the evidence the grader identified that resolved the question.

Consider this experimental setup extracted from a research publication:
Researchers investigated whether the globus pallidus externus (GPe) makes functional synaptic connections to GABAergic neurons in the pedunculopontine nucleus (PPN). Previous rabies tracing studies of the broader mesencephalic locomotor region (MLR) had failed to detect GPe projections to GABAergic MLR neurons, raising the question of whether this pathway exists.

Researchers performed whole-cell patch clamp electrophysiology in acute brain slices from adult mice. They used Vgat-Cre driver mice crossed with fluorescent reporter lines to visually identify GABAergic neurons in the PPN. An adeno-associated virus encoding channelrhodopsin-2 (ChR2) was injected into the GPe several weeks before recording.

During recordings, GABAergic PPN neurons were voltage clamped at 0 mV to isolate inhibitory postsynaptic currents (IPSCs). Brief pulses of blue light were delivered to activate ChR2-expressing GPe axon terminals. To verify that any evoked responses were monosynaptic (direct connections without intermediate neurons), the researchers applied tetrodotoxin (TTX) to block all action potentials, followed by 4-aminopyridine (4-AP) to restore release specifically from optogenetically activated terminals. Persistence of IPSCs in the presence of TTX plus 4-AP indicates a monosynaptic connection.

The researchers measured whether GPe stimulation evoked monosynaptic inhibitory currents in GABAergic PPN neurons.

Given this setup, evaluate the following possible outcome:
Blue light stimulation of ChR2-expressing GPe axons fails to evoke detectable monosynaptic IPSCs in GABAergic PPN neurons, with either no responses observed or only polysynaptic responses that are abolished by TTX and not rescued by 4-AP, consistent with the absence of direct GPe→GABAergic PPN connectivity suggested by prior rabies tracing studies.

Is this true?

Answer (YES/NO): NO